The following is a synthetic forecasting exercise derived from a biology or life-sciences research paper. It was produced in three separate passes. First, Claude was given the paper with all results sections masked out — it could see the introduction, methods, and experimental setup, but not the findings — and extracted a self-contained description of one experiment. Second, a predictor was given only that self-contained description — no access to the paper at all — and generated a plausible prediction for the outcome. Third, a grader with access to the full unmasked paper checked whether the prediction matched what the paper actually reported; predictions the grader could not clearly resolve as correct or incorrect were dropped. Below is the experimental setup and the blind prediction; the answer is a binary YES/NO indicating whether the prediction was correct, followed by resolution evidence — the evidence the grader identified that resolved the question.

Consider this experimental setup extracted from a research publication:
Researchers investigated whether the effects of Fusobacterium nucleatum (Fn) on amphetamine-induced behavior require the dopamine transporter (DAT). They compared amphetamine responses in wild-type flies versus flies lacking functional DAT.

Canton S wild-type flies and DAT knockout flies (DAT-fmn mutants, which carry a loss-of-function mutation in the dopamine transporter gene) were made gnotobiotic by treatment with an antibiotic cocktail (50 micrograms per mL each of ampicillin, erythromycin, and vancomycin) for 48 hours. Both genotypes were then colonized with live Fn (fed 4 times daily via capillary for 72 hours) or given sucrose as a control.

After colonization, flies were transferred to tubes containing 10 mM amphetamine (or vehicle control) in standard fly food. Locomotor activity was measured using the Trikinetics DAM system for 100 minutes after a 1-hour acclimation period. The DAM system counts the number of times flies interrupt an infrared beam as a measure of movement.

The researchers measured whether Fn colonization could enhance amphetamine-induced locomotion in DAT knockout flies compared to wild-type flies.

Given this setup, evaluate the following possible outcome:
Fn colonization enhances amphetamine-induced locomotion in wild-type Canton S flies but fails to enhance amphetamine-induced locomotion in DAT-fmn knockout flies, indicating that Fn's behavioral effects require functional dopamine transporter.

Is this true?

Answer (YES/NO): YES